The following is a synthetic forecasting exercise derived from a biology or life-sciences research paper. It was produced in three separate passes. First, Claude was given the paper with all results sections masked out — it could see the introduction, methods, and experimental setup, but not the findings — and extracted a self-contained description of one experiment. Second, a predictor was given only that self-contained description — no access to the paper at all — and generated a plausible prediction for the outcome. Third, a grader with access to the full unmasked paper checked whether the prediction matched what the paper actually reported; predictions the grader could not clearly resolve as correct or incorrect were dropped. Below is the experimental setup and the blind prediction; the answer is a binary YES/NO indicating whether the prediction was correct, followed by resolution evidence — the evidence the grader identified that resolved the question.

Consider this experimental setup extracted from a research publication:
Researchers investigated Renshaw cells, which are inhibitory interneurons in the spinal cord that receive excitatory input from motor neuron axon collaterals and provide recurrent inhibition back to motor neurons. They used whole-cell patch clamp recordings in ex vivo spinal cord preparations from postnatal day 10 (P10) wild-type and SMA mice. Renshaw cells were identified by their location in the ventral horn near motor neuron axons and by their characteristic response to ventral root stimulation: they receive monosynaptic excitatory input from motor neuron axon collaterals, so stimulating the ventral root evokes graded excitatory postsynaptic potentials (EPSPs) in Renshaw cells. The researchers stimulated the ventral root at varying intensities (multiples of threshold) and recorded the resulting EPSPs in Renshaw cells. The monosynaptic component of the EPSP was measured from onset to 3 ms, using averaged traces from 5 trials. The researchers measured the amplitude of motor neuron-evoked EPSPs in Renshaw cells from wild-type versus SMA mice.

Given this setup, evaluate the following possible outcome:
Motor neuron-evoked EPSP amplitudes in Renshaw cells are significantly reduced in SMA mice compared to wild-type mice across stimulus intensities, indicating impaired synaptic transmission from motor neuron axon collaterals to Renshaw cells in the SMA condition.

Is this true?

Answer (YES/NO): NO